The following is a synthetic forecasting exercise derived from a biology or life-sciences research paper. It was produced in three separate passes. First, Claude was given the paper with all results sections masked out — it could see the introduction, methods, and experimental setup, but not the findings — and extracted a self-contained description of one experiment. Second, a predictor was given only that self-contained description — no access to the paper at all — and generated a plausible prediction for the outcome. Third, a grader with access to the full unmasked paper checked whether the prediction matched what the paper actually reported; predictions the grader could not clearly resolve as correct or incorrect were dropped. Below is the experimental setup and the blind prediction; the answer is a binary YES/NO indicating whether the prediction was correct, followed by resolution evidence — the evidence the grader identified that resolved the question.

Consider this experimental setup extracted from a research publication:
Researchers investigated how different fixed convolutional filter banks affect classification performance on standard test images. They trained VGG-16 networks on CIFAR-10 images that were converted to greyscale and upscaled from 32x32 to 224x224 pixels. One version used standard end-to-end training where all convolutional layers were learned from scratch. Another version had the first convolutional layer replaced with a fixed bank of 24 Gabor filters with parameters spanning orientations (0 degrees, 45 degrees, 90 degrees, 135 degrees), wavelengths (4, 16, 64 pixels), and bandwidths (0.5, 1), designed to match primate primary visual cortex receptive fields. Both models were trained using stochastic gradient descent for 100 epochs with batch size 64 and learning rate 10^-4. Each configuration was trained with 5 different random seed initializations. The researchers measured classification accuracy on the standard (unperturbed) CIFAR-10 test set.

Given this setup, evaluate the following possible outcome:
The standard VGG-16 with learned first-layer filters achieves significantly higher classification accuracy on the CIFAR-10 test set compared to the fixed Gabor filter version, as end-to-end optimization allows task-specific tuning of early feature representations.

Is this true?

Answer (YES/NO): NO